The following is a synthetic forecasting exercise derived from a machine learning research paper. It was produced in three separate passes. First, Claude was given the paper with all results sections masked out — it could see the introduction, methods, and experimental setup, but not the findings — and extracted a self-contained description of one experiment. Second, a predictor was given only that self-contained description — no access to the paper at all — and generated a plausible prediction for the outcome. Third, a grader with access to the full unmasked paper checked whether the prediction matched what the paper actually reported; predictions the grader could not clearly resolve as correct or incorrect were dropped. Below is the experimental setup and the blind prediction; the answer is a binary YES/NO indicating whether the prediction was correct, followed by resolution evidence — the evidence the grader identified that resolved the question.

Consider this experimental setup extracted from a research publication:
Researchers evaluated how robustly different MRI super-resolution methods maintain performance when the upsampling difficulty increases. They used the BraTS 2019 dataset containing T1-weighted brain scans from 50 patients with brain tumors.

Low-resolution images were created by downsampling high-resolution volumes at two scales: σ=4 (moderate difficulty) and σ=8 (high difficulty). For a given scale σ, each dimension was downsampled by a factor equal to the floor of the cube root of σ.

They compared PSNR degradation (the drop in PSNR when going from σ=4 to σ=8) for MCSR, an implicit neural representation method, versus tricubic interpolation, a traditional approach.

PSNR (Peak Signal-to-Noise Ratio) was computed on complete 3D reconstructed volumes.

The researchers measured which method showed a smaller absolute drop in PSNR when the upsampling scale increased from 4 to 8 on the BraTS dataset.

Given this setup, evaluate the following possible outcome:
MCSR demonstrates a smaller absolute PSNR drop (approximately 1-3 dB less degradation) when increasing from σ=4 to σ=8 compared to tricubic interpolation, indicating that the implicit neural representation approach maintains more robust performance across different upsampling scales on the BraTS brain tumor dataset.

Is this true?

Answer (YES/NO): NO